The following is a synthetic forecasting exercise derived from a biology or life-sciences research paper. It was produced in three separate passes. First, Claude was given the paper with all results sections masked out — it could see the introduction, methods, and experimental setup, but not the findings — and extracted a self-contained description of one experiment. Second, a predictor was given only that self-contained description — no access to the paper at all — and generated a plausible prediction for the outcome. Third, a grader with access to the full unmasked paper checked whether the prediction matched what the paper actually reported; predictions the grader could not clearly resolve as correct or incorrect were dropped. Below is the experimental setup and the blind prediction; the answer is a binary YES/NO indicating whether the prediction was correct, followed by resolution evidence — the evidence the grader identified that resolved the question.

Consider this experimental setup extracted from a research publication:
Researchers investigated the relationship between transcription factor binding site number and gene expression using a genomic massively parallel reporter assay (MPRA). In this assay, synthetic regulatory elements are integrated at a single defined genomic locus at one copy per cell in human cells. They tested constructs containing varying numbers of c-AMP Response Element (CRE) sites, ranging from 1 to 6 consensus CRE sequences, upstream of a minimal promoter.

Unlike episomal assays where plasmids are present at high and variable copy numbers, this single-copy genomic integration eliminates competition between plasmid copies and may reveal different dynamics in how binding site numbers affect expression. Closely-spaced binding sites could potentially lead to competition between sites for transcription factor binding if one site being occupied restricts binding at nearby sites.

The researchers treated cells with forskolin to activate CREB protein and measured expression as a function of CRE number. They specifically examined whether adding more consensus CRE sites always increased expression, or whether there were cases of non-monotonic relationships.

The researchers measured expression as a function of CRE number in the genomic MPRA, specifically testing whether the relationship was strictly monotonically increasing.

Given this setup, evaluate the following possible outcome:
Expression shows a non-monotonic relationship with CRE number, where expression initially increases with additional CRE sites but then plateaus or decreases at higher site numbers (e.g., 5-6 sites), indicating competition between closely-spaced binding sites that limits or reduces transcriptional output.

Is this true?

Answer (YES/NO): YES